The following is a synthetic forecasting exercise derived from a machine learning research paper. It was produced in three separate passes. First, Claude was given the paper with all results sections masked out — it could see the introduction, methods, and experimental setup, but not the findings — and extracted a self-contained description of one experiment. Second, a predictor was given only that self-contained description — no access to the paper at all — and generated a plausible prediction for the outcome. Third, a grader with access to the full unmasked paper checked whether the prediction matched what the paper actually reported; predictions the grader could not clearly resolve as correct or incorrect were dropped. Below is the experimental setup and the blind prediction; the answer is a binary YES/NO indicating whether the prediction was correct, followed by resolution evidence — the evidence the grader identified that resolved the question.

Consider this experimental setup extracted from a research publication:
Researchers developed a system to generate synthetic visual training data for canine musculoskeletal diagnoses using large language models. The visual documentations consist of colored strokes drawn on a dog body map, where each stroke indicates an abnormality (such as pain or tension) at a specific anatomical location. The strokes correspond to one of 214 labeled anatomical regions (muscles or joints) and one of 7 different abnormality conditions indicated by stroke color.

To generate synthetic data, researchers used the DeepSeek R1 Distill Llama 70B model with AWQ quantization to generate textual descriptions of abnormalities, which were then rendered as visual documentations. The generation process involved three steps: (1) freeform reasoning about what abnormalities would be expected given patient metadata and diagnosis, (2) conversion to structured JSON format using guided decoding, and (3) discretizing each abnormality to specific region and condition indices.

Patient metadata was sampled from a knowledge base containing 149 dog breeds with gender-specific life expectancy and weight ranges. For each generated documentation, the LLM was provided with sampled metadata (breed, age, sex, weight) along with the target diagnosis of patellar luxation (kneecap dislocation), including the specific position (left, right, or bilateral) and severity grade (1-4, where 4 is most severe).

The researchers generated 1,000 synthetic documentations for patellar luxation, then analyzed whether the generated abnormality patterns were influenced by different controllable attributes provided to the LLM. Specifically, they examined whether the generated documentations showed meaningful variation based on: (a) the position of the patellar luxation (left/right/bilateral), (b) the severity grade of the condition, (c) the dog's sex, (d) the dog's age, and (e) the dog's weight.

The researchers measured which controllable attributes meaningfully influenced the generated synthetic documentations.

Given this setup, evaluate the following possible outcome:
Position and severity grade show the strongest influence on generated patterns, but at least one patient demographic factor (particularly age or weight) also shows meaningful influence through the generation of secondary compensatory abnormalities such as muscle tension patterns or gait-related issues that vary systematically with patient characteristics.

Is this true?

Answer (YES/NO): NO